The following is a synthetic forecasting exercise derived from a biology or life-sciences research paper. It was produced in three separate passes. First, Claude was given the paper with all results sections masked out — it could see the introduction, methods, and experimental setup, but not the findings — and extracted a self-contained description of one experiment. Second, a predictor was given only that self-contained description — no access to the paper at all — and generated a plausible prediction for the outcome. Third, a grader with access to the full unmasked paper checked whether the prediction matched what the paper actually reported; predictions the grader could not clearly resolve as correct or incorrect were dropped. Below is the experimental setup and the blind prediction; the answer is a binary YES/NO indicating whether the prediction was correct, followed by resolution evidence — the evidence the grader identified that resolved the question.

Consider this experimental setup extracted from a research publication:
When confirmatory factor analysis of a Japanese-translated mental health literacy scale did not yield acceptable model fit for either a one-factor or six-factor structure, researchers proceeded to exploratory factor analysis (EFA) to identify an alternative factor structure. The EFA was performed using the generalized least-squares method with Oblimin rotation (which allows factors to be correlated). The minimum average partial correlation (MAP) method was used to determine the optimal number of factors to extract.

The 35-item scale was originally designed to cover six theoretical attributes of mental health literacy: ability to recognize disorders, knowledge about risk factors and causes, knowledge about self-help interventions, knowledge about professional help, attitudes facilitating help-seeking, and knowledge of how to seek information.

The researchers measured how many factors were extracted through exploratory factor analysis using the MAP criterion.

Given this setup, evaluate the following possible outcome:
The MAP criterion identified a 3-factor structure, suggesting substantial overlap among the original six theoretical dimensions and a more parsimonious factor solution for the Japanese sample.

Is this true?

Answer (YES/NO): NO